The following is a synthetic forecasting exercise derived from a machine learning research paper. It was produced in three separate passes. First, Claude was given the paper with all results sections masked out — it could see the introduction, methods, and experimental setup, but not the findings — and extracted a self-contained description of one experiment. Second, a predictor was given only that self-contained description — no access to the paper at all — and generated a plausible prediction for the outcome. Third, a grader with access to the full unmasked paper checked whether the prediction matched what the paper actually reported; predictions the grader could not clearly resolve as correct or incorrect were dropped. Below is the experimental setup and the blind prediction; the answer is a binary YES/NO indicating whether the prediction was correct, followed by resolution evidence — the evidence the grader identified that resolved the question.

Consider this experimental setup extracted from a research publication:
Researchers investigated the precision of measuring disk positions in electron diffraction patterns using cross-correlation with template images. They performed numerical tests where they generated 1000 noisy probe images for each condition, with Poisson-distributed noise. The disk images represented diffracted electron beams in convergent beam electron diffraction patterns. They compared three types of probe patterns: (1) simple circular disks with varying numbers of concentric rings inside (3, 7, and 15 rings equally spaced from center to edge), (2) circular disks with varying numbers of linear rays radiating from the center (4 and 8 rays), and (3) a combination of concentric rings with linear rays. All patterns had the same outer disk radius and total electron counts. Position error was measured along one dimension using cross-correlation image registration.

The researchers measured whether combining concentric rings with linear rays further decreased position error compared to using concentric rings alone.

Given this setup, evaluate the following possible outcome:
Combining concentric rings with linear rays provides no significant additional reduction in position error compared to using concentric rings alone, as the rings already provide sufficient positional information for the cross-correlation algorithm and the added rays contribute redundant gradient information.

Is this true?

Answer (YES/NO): YES